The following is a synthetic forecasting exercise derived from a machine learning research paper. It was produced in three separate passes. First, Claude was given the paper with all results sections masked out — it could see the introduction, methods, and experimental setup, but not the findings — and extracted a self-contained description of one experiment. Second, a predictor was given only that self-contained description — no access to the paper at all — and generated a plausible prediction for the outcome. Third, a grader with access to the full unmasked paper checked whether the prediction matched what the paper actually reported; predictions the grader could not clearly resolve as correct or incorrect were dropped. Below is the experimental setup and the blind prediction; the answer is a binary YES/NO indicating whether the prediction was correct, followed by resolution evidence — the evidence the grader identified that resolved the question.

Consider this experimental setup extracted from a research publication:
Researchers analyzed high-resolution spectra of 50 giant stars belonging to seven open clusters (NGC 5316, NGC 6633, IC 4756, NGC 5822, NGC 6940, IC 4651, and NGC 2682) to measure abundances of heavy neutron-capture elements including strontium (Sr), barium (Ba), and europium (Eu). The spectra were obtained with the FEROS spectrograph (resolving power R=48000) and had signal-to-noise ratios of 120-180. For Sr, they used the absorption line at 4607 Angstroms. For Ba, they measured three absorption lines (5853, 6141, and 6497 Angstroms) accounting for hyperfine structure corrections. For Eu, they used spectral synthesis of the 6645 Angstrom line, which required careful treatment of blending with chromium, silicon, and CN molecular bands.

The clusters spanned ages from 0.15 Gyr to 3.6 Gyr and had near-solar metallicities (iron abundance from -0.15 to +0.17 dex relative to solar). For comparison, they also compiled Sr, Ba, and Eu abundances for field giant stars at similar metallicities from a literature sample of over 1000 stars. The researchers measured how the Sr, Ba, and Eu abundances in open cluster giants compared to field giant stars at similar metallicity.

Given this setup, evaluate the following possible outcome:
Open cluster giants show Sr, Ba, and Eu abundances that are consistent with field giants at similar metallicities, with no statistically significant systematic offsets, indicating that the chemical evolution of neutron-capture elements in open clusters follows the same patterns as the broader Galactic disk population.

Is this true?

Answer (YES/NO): YES